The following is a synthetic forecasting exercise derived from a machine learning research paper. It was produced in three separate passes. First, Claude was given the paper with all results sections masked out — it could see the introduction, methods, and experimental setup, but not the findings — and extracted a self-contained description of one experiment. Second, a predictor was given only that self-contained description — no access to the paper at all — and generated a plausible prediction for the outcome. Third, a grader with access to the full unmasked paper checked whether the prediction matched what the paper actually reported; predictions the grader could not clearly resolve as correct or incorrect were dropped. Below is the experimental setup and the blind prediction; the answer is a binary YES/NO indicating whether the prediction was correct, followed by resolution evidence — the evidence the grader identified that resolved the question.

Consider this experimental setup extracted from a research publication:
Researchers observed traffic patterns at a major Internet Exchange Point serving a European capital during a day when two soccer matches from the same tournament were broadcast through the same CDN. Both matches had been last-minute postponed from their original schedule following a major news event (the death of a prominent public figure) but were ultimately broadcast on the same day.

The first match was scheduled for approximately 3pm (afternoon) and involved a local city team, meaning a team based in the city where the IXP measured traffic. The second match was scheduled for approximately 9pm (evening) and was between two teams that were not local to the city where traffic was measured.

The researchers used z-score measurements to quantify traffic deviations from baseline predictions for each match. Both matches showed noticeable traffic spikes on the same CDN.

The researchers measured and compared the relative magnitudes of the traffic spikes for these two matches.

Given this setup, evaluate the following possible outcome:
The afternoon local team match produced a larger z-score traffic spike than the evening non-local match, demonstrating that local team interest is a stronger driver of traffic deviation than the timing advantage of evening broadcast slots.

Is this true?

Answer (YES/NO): YES